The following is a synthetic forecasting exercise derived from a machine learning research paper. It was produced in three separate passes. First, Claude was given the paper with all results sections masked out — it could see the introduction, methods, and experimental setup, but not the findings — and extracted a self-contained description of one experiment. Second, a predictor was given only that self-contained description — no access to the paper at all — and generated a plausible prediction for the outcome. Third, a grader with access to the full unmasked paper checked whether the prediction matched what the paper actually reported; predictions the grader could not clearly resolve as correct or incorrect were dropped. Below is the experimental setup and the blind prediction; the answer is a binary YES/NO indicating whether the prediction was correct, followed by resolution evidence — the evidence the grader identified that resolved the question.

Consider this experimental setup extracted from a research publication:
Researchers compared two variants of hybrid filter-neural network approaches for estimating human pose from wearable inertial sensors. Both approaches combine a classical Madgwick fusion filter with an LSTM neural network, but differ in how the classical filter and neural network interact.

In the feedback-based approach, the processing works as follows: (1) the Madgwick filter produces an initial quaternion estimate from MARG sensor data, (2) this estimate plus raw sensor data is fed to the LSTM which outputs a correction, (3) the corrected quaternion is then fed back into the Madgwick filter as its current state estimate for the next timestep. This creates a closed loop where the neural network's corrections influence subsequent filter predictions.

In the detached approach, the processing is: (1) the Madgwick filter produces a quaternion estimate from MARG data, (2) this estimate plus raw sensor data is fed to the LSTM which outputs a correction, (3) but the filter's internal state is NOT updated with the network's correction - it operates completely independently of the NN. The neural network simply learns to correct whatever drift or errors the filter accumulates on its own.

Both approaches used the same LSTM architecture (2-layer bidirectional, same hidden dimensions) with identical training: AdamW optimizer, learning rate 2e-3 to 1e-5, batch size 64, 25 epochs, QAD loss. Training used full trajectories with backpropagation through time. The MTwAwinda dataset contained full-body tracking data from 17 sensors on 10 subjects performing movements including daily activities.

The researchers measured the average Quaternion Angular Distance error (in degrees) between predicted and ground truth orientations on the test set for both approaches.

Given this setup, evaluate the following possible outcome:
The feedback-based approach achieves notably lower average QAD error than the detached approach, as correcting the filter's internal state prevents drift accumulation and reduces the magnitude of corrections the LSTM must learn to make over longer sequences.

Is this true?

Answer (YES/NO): NO